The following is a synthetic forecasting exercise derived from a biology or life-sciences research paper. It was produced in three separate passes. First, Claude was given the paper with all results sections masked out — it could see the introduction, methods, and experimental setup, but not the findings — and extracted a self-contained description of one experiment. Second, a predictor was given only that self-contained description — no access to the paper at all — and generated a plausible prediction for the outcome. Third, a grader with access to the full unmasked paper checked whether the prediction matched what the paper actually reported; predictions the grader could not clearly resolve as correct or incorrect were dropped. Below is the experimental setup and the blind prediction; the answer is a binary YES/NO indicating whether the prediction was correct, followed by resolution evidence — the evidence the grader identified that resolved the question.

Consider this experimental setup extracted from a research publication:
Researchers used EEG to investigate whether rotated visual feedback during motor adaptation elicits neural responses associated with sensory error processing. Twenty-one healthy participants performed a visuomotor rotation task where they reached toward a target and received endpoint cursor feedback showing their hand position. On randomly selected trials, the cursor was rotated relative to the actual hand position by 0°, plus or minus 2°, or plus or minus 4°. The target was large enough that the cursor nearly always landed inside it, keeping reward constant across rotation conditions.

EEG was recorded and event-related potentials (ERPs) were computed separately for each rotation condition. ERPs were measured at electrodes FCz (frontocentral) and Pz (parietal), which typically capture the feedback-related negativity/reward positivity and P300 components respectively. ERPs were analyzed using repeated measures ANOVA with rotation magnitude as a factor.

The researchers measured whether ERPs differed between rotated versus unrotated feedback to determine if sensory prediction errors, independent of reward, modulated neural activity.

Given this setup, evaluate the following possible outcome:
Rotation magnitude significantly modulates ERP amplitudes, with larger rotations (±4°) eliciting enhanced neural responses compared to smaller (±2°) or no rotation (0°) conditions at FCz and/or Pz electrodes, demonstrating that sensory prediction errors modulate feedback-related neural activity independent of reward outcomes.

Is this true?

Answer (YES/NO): NO